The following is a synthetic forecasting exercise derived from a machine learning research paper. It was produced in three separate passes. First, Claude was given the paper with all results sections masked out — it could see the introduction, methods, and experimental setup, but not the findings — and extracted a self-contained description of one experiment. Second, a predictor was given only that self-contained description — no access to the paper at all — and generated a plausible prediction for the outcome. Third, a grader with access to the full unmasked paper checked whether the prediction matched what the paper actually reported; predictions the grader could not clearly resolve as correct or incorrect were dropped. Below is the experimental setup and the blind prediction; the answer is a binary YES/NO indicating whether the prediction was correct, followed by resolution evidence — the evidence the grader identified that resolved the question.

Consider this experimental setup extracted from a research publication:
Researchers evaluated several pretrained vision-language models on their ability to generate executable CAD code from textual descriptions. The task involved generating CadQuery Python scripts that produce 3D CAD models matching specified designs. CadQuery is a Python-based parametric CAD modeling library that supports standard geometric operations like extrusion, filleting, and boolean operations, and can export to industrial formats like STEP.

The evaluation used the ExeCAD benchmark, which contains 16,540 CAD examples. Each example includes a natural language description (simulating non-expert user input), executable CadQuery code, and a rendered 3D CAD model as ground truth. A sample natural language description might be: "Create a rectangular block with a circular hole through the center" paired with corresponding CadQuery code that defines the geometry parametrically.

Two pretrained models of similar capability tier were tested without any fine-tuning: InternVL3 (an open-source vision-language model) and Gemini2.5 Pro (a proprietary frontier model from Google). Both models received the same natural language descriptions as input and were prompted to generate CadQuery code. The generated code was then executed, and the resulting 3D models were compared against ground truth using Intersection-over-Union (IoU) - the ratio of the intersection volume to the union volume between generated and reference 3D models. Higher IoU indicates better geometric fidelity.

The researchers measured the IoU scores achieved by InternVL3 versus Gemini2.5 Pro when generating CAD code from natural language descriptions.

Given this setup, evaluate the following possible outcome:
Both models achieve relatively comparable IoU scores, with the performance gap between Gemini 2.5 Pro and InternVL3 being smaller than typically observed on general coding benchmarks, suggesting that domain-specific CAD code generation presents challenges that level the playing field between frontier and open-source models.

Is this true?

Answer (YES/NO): YES